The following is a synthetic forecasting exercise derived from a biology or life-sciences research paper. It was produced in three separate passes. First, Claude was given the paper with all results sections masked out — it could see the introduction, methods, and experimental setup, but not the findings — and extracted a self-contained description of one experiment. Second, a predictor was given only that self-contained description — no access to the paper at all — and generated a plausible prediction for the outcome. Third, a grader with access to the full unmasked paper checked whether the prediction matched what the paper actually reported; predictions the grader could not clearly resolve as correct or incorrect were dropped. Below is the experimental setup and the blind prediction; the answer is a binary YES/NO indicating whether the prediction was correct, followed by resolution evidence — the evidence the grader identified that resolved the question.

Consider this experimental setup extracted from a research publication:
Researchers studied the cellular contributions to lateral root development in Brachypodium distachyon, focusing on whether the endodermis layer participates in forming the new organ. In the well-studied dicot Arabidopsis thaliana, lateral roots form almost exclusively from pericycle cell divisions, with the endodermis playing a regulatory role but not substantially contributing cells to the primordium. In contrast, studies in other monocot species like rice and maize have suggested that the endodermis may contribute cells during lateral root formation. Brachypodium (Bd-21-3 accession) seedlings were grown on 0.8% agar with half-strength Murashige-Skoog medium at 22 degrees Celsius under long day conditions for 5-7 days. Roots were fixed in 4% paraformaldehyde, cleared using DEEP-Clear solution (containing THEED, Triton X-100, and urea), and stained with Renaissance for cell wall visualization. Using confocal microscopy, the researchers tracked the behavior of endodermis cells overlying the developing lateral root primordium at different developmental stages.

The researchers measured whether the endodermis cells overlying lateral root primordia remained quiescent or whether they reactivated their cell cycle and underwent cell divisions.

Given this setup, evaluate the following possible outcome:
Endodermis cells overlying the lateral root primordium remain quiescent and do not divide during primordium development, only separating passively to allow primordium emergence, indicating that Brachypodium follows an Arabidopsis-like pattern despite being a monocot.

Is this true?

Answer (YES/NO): NO